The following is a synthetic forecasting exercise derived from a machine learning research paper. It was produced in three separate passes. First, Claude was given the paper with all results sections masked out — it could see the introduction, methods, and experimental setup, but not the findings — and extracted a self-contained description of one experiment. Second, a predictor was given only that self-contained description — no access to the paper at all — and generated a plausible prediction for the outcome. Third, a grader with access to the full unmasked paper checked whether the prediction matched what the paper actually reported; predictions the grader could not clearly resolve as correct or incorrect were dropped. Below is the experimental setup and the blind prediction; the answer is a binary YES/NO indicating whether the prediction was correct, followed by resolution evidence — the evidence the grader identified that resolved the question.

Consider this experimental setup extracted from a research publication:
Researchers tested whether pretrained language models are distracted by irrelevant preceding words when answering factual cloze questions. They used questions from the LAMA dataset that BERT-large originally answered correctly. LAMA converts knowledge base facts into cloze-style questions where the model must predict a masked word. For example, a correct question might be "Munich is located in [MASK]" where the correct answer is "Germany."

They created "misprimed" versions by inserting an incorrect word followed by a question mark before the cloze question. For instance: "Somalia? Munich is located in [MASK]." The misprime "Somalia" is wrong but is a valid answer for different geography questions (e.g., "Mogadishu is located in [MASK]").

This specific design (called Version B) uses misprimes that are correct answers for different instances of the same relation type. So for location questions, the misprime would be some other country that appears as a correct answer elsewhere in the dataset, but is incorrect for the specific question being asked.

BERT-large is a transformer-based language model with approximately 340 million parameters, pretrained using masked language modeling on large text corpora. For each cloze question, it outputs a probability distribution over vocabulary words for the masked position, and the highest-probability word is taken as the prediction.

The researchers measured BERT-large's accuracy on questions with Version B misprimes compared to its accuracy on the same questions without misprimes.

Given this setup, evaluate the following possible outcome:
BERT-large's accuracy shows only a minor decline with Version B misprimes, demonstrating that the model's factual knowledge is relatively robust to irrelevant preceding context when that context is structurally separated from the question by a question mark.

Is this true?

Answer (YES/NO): NO